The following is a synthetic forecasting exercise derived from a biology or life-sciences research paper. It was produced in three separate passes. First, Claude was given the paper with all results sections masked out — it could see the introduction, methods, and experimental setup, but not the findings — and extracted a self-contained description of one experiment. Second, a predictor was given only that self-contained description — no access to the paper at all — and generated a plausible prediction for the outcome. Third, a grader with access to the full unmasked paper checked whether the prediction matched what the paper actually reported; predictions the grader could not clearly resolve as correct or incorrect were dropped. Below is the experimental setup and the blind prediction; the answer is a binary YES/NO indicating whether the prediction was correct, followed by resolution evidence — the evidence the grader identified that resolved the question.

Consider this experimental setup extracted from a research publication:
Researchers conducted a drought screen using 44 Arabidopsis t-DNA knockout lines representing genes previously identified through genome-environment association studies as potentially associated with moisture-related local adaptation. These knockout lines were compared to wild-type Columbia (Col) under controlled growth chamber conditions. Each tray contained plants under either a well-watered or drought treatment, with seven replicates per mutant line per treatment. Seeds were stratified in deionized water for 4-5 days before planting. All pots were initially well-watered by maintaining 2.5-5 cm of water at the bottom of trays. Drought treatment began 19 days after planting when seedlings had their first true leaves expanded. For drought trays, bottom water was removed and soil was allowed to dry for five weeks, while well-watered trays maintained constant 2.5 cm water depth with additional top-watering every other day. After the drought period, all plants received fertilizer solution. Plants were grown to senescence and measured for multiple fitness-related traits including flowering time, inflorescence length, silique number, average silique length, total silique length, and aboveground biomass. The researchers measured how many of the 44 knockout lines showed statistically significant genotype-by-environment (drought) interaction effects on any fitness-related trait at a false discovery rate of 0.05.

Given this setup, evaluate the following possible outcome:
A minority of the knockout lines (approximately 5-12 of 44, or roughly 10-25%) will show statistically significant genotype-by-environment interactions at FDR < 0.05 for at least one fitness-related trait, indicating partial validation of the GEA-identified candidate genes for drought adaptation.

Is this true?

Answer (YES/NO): NO